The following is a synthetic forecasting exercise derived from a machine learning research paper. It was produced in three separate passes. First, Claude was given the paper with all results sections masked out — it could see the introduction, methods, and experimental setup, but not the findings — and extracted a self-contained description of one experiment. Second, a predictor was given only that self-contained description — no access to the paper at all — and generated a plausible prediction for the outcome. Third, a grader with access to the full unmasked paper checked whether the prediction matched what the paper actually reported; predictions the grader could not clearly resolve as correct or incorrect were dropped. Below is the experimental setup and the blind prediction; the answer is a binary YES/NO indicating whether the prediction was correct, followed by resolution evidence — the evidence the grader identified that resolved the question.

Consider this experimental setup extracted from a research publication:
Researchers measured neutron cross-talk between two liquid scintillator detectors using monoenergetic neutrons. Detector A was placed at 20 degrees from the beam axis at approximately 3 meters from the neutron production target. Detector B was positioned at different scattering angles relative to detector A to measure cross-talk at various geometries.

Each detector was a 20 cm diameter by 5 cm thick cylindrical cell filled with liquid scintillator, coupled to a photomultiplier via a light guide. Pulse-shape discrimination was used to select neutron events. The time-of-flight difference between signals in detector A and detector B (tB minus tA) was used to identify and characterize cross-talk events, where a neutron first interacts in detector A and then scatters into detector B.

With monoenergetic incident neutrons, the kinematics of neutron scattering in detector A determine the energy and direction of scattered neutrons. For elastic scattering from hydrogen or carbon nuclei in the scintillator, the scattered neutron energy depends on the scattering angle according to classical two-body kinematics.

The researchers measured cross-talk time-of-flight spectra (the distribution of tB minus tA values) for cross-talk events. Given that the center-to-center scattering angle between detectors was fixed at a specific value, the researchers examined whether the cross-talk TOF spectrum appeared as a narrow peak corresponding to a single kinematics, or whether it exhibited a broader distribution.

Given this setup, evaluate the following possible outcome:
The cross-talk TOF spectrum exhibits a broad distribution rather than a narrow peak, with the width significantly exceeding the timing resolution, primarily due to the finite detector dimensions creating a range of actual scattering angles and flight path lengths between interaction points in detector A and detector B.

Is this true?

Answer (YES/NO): NO